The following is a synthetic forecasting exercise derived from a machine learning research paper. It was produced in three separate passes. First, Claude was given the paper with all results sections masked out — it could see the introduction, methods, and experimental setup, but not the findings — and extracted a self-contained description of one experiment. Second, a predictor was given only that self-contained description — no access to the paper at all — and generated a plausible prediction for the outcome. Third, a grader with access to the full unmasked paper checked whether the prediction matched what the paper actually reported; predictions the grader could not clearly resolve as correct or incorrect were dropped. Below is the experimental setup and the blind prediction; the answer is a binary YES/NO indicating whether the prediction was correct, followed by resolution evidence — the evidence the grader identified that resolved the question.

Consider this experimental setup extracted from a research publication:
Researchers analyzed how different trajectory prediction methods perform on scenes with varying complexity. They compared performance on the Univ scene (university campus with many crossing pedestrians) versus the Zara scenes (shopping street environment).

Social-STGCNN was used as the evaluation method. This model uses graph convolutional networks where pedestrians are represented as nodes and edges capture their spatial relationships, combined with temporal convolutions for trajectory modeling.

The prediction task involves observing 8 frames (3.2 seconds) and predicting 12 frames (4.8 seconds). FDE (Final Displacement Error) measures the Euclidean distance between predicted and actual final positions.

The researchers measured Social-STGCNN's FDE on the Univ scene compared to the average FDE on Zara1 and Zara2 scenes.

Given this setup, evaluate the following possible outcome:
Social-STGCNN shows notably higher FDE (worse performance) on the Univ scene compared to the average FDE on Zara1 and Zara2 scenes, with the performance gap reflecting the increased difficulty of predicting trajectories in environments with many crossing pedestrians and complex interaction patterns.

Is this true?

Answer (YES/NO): YES